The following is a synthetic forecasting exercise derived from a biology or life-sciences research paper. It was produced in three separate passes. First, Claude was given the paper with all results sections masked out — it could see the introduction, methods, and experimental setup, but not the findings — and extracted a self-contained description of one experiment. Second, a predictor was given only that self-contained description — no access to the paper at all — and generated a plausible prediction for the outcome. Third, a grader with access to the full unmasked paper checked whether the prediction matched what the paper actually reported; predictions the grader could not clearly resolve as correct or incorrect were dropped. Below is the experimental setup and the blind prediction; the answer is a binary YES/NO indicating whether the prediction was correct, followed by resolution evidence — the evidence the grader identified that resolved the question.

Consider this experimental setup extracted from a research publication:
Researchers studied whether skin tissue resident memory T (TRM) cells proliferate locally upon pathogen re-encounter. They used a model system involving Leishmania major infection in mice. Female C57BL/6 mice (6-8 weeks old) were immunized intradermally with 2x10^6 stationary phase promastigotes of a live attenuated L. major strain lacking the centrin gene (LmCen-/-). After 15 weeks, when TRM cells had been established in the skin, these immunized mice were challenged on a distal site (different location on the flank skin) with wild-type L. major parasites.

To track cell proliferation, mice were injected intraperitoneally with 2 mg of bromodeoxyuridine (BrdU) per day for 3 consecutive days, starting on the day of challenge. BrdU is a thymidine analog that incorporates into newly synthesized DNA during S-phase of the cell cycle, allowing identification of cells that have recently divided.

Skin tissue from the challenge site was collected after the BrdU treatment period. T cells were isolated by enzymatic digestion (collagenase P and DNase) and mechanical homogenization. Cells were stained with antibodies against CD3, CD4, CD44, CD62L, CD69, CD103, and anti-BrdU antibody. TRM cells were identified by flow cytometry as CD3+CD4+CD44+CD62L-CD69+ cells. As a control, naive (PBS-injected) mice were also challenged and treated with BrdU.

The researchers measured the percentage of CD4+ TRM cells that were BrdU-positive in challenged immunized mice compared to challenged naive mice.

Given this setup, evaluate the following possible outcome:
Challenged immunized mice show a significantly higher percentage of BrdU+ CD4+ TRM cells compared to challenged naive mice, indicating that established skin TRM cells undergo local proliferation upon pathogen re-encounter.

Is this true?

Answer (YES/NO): YES